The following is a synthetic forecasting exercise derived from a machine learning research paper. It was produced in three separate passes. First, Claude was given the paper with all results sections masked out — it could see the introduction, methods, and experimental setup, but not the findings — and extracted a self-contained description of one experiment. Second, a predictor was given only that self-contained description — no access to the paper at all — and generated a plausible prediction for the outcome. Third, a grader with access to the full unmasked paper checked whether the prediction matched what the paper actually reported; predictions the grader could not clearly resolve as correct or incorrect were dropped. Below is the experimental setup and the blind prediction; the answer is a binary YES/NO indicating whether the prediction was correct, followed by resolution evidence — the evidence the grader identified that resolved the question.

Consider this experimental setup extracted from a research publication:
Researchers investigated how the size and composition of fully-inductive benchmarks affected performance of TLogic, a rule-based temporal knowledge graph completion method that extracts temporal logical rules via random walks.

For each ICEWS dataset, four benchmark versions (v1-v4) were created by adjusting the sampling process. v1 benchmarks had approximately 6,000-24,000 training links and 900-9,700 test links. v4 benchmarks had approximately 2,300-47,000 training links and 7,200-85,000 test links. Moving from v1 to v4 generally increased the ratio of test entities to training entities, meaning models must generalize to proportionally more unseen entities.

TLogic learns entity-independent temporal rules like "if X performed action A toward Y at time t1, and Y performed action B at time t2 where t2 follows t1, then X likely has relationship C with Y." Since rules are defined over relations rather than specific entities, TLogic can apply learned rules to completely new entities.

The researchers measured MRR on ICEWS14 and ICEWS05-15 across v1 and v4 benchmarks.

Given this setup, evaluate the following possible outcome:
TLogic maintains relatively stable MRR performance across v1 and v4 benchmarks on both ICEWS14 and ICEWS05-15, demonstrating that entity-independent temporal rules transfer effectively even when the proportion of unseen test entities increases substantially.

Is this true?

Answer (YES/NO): NO